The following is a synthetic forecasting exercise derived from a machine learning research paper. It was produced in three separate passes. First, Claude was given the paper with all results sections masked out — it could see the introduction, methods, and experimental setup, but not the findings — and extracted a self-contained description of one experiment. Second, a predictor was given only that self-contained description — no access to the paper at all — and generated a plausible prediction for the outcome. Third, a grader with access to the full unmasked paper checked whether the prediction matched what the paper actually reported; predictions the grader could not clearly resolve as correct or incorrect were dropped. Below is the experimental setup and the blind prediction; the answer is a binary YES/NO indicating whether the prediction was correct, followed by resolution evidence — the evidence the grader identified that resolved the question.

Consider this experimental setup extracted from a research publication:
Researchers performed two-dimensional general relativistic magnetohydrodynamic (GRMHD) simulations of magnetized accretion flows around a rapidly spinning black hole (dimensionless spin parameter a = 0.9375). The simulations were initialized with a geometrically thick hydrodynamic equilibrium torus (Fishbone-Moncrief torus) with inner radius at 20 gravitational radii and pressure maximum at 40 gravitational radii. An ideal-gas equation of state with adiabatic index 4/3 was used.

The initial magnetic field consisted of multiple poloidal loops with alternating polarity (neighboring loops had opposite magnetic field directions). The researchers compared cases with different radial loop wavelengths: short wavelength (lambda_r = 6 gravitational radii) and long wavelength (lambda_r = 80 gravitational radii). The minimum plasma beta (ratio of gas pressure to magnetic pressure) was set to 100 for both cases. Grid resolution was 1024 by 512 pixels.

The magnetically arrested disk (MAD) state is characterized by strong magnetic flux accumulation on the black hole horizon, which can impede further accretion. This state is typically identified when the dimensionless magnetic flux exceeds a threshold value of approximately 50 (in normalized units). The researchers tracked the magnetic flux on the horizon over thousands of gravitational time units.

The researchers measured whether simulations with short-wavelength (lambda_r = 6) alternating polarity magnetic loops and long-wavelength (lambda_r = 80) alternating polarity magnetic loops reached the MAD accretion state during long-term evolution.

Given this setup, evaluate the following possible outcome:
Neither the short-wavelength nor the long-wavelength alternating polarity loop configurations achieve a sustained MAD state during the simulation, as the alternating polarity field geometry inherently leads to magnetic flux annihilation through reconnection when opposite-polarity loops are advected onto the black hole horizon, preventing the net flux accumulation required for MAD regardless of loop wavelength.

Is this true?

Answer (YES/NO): NO